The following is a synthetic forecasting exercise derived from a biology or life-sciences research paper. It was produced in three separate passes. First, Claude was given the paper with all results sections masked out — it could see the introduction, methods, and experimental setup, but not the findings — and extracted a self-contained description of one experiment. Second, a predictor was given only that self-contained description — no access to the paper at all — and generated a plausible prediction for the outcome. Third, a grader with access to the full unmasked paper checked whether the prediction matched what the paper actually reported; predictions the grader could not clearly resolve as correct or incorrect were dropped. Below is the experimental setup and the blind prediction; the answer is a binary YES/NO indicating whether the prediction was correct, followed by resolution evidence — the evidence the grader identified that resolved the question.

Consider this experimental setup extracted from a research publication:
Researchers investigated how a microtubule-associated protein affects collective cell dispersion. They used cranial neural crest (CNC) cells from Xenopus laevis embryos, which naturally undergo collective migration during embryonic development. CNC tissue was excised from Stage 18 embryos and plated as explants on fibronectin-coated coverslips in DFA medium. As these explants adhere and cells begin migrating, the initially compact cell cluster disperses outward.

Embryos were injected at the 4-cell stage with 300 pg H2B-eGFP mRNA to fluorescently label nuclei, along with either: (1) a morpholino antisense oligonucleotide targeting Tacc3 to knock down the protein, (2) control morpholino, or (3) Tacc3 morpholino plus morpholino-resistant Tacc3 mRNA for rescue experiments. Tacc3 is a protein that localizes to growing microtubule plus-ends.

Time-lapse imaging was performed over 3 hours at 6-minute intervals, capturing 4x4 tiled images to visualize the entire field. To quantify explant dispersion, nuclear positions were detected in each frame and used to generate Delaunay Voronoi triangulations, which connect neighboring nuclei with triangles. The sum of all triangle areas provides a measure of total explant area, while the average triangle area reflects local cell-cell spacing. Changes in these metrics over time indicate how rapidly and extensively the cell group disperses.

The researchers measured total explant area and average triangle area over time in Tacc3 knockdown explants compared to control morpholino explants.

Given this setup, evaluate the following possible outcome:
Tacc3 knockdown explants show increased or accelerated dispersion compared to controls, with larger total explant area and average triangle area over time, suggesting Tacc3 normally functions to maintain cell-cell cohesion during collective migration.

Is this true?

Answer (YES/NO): NO